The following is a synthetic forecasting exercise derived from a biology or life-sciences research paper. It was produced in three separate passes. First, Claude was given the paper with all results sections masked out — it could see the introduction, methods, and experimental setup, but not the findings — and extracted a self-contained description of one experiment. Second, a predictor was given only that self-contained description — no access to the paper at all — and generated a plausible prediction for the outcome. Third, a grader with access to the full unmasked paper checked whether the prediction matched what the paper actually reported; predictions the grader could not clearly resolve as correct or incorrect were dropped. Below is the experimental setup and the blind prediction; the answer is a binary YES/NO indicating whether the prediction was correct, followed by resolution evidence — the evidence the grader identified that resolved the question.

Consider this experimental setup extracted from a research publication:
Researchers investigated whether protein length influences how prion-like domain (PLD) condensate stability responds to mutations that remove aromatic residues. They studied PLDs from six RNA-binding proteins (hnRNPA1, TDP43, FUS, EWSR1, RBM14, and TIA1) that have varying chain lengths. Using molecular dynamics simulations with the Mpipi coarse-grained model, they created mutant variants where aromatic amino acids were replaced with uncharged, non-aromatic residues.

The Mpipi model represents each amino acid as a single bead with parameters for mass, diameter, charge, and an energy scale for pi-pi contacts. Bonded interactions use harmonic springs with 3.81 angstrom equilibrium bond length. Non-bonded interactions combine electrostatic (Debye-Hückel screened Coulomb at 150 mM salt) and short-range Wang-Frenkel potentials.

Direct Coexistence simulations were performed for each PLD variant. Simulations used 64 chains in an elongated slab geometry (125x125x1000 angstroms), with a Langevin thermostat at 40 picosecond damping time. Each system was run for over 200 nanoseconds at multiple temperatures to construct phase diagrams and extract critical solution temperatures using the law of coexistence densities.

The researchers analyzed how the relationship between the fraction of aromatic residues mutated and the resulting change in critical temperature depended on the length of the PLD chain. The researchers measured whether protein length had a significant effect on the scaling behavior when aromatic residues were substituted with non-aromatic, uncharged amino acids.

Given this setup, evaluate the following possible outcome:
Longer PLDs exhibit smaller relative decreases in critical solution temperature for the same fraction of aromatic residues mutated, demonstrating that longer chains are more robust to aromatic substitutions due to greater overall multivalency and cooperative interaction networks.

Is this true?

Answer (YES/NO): NO